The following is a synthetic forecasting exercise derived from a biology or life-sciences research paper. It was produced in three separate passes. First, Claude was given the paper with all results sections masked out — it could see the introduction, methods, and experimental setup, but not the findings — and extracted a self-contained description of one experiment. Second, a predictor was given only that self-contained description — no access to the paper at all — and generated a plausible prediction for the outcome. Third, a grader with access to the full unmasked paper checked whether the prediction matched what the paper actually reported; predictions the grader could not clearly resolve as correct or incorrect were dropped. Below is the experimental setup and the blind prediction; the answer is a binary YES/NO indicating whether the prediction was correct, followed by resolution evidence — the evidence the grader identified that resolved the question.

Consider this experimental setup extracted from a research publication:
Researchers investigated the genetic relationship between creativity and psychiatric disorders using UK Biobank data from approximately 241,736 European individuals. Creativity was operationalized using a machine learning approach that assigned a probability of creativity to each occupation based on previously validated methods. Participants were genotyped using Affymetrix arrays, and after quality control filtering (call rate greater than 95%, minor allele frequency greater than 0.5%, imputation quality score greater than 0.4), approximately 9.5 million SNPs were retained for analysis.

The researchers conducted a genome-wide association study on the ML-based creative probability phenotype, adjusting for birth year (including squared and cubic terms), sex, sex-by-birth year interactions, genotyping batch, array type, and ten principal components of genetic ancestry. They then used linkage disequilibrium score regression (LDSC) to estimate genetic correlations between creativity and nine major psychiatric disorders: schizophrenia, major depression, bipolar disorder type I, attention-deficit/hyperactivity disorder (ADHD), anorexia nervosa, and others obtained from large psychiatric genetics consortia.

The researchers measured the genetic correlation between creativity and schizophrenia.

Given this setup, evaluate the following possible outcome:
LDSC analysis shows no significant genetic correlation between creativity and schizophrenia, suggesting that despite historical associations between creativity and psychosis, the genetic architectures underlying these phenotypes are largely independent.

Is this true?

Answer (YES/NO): NO